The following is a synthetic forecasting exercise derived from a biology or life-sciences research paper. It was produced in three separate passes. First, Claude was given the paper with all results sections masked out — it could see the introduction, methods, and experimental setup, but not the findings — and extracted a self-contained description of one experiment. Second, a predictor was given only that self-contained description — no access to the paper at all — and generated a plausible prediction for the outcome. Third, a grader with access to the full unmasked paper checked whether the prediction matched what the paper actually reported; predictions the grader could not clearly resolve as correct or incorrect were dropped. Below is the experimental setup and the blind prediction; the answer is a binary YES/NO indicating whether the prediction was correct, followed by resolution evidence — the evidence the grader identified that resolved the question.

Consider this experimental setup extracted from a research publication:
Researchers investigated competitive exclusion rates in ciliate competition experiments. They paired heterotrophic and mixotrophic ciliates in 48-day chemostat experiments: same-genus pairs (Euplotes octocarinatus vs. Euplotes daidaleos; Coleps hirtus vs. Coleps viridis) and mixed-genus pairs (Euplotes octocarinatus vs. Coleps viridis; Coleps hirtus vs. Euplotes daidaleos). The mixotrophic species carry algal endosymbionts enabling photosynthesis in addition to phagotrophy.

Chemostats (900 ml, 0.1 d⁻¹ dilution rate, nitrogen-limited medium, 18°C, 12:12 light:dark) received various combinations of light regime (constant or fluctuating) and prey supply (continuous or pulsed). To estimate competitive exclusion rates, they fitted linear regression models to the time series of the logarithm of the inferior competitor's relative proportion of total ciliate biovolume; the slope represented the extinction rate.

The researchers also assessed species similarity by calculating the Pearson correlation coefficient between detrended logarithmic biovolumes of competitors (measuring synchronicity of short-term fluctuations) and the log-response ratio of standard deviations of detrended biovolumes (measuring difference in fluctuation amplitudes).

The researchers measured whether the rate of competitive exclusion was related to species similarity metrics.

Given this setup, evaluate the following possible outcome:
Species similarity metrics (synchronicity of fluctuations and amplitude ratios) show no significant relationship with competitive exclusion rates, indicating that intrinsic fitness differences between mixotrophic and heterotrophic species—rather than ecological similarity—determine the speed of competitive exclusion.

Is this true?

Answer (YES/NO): NO